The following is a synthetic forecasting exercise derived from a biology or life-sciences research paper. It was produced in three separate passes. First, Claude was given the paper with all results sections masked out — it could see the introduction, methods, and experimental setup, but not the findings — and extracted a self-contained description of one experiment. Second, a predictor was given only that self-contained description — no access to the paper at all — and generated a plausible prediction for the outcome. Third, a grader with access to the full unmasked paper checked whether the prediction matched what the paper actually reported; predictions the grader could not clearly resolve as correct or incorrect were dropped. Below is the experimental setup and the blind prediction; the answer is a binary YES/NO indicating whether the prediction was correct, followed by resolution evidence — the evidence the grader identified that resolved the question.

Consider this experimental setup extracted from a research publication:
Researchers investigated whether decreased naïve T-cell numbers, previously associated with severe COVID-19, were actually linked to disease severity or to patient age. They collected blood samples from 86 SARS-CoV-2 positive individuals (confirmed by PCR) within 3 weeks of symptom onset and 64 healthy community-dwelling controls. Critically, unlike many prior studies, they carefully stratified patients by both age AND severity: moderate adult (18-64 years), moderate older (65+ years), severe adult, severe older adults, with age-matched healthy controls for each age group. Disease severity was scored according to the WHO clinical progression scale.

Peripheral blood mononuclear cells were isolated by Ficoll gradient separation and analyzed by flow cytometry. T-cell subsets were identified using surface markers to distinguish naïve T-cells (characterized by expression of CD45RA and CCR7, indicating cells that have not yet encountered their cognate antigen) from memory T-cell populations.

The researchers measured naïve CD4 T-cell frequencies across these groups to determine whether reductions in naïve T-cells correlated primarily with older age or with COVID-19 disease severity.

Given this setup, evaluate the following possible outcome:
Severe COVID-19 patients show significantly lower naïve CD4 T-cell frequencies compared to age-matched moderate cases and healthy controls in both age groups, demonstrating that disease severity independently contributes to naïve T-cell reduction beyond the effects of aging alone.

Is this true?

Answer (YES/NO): NO